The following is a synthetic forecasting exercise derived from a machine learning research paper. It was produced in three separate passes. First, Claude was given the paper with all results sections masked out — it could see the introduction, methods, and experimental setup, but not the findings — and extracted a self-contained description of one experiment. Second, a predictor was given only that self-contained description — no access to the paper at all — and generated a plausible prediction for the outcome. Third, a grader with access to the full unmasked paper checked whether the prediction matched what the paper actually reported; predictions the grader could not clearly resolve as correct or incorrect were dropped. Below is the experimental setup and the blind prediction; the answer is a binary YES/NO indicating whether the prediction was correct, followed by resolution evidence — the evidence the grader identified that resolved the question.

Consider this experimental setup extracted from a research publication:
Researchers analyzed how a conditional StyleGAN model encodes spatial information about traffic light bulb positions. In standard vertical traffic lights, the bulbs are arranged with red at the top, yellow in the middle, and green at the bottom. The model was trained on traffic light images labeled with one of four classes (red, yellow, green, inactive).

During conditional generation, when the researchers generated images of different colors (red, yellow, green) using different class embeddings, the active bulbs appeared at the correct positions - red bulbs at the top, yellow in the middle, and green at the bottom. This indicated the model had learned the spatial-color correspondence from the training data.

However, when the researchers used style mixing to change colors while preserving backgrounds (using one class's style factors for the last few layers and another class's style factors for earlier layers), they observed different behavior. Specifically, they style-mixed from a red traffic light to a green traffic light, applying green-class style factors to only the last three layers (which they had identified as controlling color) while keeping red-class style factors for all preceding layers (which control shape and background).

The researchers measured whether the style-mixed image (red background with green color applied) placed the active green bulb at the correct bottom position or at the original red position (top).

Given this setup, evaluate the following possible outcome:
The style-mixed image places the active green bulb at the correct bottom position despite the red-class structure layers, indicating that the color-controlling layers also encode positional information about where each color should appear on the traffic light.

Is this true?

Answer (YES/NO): NO